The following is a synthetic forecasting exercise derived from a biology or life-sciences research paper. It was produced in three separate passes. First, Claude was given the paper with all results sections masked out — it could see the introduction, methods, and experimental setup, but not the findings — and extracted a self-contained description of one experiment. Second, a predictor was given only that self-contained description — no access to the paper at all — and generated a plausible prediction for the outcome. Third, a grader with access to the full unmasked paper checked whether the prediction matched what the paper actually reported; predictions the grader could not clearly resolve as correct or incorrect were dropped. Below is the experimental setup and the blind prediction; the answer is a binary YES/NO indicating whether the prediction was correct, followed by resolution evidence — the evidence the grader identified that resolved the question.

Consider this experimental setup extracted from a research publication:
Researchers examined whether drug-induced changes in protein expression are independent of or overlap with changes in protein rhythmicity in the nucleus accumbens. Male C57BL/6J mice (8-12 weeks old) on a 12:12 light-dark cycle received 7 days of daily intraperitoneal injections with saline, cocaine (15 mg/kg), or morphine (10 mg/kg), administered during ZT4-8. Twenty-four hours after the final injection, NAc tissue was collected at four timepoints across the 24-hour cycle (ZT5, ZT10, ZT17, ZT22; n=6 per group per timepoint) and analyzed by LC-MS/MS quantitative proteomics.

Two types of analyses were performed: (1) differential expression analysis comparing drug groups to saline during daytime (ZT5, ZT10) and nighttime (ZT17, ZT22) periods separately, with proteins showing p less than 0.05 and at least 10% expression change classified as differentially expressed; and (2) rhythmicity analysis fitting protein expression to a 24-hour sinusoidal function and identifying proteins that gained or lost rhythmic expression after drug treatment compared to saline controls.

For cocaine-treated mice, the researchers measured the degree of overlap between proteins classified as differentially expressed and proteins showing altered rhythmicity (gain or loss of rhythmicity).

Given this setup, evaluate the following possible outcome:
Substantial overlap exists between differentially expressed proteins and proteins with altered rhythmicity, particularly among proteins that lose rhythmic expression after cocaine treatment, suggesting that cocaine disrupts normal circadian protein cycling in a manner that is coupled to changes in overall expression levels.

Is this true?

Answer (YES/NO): NO